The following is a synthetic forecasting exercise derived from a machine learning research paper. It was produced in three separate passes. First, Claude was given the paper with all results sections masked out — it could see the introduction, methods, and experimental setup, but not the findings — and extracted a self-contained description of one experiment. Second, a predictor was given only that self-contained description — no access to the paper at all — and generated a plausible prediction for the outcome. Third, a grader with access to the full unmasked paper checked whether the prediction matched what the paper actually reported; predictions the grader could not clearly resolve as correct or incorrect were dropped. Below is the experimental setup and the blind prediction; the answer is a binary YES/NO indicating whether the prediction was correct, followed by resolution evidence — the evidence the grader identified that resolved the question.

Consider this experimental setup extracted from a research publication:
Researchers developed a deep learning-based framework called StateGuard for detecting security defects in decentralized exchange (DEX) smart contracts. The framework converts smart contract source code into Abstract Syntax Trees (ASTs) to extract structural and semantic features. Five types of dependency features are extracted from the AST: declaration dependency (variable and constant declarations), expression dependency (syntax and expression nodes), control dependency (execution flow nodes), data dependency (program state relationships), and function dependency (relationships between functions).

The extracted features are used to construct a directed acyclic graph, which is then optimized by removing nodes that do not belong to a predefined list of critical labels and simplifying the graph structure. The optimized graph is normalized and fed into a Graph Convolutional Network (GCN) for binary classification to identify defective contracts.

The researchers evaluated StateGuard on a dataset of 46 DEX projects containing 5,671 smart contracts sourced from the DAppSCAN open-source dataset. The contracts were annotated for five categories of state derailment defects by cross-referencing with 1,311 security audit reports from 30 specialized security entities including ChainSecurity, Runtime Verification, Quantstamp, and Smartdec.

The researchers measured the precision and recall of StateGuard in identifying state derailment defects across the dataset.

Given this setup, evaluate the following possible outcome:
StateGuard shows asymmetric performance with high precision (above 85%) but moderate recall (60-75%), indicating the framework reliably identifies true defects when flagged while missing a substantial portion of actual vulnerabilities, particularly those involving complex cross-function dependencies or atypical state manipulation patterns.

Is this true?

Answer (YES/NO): NO